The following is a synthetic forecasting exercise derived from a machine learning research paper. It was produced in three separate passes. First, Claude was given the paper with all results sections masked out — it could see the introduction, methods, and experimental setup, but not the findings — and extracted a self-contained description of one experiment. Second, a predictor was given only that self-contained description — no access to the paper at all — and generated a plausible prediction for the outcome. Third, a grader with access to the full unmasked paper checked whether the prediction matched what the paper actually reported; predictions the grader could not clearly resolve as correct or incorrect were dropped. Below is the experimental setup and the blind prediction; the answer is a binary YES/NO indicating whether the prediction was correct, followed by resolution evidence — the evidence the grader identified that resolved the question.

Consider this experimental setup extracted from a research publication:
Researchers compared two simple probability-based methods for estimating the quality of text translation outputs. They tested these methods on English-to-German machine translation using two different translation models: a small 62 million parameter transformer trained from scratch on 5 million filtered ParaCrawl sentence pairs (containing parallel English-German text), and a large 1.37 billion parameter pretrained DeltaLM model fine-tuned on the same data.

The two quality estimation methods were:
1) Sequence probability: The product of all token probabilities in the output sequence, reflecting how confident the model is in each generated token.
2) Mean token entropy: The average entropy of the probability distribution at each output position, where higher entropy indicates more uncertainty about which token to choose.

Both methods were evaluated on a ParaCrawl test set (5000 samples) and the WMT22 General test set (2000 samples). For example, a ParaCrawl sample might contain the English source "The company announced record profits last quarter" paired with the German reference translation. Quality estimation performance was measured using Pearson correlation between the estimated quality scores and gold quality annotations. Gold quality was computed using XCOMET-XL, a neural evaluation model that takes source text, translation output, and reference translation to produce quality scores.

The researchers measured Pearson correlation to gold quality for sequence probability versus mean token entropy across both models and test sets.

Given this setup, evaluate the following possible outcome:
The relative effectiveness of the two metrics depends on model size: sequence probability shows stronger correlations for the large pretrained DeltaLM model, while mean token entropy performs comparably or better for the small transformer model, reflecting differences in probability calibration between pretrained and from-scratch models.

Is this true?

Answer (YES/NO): NO